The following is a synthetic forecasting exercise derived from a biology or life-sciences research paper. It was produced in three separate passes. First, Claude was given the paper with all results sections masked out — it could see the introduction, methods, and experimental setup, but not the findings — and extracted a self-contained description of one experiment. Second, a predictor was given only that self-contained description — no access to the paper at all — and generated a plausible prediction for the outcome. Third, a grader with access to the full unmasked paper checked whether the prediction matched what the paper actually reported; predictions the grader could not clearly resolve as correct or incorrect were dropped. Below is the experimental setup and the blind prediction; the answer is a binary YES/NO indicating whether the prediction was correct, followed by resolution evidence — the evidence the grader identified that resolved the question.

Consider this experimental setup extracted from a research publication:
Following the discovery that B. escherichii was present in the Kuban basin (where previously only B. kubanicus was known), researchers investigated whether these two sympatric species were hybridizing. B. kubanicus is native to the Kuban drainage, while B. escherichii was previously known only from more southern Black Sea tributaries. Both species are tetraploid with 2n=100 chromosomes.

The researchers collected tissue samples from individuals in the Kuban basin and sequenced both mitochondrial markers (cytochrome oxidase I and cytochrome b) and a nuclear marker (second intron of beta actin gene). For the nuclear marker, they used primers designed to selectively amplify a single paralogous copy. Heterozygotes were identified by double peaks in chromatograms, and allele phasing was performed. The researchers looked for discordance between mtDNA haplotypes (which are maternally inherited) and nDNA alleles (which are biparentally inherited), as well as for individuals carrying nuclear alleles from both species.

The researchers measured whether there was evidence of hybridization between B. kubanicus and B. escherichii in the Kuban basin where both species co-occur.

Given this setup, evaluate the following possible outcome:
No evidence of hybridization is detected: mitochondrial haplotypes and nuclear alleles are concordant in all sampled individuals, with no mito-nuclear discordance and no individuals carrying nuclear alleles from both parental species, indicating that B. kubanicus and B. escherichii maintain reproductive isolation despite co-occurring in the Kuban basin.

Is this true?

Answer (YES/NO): NO